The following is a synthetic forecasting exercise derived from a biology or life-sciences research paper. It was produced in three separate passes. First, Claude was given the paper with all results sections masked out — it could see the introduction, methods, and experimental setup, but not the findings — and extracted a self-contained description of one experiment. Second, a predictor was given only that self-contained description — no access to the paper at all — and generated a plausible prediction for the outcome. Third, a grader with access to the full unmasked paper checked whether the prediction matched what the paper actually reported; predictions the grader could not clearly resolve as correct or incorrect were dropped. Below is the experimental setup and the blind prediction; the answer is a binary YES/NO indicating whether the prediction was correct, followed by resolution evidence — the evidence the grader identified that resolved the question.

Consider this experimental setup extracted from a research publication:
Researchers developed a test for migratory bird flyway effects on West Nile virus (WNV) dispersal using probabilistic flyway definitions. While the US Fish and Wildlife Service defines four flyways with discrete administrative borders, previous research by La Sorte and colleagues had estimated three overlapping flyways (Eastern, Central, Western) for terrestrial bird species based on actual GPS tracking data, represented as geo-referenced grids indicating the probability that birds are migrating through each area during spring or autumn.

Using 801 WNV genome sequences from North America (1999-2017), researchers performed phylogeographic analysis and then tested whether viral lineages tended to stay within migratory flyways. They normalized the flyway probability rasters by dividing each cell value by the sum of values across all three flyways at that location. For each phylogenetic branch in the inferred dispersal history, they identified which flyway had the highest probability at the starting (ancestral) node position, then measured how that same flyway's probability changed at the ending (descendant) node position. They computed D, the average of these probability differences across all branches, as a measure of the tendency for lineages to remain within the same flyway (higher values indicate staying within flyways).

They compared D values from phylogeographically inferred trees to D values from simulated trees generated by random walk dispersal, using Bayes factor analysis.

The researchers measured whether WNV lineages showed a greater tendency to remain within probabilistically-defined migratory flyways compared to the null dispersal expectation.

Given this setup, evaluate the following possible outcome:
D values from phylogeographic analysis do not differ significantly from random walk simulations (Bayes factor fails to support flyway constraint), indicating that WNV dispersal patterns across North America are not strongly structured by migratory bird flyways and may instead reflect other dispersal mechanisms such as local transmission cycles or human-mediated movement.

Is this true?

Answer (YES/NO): YES